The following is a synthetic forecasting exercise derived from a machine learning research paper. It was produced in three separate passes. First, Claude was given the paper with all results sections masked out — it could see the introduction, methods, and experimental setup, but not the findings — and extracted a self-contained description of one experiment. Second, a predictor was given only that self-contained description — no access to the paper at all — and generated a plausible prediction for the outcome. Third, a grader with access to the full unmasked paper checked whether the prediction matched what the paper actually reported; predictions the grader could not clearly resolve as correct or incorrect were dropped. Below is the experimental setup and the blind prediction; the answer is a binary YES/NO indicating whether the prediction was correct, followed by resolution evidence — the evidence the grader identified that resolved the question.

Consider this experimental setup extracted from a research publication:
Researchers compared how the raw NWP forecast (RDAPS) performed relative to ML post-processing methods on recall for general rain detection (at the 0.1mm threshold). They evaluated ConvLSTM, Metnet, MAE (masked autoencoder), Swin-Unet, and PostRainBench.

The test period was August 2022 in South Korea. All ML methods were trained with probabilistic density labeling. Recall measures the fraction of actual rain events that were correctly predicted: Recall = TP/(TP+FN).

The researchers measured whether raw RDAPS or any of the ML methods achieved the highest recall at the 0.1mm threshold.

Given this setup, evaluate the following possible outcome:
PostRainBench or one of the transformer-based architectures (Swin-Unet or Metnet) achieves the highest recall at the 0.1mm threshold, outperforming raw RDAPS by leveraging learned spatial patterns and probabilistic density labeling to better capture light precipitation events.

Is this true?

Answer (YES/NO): NO